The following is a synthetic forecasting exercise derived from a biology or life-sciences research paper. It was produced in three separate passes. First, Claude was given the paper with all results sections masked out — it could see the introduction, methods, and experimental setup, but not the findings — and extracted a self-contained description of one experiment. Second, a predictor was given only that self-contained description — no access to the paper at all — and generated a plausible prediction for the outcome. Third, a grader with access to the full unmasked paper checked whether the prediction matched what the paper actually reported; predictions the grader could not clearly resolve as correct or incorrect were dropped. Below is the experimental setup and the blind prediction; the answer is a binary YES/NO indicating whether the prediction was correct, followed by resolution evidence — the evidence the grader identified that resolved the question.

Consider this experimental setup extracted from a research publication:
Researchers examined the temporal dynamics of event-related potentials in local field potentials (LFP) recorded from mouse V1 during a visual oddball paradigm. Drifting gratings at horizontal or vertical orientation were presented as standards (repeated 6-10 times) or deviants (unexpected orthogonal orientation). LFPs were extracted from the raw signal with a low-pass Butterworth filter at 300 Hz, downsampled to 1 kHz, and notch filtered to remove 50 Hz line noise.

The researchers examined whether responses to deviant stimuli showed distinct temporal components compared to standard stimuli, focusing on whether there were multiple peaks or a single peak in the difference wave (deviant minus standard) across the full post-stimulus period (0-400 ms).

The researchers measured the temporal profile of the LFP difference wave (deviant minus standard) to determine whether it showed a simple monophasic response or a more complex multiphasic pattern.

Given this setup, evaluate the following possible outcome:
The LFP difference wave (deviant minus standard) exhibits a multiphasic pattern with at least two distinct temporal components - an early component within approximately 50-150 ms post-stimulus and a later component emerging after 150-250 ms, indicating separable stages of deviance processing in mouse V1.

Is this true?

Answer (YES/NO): NO